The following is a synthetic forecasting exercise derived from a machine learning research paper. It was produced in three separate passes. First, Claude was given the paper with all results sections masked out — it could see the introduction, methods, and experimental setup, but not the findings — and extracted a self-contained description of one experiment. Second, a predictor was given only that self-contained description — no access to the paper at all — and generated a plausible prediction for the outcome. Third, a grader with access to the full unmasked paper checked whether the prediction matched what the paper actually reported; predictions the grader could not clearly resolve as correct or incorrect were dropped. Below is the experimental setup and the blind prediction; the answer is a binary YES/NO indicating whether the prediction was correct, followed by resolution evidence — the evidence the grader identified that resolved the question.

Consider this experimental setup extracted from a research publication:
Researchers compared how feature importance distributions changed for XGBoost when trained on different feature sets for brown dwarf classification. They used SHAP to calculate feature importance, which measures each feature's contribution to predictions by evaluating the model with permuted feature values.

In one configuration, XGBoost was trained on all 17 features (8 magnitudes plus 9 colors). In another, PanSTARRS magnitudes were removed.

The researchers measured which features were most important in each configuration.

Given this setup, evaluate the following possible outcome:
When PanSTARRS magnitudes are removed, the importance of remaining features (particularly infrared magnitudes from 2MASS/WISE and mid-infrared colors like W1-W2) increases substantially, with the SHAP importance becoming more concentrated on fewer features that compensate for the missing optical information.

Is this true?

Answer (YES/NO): NO